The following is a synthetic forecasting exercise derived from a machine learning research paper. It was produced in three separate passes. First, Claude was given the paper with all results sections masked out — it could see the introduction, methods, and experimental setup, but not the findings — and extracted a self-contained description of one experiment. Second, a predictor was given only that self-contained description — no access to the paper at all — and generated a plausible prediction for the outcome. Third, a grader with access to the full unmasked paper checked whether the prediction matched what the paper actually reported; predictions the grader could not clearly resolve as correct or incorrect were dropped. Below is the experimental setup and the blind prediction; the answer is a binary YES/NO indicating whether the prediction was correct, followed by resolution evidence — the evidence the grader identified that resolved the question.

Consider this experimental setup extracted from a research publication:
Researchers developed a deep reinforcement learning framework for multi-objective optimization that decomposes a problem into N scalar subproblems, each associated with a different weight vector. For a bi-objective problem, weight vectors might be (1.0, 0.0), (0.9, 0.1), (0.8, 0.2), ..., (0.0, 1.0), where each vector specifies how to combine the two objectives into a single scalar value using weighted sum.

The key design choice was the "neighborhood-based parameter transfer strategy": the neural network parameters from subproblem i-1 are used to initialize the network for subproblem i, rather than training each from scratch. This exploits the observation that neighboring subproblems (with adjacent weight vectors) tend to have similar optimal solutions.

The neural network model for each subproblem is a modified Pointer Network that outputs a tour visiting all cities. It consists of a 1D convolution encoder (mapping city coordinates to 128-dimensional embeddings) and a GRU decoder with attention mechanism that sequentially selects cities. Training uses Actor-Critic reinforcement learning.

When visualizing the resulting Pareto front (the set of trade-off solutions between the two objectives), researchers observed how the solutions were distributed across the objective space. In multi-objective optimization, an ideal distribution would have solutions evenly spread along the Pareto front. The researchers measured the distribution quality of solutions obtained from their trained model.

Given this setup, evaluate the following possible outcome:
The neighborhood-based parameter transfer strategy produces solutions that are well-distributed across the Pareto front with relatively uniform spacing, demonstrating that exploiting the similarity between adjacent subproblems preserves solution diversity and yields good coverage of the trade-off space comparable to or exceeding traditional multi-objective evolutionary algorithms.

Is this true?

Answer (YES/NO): NO